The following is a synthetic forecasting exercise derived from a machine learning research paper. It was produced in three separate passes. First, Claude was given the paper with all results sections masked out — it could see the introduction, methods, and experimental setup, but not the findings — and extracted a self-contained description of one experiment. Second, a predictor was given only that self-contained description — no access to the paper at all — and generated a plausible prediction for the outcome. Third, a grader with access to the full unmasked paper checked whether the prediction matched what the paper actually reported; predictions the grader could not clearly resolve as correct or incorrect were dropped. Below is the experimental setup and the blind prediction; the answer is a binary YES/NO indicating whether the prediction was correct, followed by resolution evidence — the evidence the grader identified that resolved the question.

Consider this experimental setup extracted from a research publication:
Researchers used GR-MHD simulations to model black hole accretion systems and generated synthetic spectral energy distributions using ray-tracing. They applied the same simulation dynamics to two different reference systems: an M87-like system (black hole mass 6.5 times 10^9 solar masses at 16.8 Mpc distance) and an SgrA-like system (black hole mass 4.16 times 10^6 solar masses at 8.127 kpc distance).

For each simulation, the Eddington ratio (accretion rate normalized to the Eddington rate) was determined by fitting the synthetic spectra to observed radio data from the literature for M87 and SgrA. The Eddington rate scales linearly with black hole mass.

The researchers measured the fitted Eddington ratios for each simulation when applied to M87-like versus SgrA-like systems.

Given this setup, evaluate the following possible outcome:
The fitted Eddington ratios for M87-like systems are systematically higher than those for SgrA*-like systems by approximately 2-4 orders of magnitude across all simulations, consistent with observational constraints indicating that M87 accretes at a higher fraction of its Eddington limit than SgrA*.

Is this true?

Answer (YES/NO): NO